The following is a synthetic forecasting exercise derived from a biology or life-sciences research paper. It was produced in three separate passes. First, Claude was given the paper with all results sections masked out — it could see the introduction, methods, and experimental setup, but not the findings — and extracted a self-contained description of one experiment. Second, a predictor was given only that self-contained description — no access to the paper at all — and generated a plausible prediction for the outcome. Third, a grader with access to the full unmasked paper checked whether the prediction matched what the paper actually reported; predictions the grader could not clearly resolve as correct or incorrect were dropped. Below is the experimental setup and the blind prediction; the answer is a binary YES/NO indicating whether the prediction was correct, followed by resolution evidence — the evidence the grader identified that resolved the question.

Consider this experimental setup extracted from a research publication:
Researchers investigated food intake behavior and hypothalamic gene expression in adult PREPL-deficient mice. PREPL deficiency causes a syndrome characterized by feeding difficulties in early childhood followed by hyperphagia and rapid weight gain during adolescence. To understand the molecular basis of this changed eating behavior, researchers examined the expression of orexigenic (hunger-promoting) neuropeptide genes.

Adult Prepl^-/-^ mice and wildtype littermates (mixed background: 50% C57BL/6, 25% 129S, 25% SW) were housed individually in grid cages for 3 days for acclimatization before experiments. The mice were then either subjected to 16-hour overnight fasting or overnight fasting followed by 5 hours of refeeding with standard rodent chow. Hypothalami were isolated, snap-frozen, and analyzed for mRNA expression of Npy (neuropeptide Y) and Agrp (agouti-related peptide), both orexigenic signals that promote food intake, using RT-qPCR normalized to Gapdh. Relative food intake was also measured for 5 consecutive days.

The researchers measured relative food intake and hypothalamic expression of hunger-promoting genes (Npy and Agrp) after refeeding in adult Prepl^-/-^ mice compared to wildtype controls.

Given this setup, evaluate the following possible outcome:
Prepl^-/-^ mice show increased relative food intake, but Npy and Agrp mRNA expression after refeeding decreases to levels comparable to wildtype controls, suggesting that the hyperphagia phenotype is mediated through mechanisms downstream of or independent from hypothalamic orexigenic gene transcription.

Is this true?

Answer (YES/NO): NO